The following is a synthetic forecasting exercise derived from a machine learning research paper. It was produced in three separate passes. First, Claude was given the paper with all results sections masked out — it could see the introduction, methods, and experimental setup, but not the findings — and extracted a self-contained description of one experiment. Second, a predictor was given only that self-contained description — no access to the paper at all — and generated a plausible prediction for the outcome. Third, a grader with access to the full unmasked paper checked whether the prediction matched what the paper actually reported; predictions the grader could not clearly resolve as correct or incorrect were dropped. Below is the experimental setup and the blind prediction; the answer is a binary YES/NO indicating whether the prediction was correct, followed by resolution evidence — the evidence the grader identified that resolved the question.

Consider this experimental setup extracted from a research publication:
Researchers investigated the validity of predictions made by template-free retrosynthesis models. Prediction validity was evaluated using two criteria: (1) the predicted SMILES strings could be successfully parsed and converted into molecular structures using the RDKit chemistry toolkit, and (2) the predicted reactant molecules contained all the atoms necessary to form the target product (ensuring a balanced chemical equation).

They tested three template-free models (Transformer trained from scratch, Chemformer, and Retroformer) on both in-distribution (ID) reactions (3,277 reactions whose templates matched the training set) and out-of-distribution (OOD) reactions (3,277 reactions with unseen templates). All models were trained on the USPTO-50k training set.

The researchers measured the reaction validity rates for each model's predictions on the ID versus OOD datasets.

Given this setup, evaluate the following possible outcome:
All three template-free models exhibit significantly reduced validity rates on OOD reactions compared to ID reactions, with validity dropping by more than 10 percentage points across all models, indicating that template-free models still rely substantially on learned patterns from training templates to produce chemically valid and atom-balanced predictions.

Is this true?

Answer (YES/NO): NO